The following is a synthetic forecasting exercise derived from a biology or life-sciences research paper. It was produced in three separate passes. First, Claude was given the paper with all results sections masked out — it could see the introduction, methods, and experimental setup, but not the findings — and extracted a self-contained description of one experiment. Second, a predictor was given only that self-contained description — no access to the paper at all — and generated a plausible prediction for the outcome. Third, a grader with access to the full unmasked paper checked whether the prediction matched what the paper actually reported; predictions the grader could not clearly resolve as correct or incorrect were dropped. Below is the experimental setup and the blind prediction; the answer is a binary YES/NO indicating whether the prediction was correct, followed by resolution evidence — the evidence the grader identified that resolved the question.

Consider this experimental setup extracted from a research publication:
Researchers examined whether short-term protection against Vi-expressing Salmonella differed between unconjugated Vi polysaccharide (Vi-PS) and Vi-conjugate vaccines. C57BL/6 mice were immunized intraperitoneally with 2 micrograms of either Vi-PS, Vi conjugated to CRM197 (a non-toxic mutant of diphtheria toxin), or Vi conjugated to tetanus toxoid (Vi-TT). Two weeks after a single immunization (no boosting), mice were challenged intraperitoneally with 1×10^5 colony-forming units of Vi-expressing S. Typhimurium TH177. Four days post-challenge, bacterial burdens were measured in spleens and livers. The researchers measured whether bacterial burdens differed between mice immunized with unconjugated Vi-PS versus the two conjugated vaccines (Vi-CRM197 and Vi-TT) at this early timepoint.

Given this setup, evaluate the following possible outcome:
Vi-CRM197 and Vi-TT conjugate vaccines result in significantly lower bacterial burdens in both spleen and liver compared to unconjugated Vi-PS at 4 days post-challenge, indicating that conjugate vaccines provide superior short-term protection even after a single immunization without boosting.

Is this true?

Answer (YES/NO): NO